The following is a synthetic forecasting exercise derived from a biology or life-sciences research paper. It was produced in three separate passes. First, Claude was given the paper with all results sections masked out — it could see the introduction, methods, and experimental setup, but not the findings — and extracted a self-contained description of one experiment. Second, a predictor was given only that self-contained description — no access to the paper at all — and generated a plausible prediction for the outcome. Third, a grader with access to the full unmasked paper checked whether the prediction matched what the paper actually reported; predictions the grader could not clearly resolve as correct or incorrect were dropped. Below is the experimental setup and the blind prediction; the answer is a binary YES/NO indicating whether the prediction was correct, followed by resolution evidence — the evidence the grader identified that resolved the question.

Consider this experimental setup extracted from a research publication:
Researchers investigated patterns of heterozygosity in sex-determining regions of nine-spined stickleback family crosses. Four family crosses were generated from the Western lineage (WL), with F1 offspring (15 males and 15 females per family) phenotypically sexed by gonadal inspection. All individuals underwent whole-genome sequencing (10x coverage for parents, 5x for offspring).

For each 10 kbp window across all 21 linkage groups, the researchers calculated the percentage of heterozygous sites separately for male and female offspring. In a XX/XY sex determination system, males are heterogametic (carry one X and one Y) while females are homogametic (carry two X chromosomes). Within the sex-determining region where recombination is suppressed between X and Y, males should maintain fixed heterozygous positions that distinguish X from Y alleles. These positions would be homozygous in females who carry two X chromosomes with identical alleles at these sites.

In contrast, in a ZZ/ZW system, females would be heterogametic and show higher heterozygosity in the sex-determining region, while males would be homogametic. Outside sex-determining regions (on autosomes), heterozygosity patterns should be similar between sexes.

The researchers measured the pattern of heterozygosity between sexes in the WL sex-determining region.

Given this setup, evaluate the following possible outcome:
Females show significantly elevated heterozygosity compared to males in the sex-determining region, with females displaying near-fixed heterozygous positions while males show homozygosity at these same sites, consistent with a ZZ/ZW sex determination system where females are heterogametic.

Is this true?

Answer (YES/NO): NO